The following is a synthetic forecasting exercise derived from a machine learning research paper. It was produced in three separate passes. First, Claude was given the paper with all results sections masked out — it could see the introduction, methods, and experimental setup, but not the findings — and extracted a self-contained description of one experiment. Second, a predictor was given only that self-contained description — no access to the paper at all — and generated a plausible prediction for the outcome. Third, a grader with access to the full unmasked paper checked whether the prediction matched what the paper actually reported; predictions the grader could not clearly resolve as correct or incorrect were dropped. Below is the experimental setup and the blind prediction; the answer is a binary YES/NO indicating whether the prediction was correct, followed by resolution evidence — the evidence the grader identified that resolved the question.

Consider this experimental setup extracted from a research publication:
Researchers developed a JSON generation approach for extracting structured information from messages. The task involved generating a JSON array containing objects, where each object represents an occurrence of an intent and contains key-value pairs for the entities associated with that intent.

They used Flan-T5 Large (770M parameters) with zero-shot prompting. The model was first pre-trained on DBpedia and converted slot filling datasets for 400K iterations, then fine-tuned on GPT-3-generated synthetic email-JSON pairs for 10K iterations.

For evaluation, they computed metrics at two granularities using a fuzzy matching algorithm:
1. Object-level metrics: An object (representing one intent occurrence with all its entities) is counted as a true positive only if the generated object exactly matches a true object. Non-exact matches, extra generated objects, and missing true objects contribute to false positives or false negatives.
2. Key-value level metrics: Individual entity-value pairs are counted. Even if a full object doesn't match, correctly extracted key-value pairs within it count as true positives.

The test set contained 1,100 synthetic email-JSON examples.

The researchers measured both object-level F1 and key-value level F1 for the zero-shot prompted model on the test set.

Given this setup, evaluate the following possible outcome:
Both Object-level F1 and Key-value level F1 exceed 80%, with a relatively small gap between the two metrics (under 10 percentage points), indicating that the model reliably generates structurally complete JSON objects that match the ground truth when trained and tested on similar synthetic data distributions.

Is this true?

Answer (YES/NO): YES